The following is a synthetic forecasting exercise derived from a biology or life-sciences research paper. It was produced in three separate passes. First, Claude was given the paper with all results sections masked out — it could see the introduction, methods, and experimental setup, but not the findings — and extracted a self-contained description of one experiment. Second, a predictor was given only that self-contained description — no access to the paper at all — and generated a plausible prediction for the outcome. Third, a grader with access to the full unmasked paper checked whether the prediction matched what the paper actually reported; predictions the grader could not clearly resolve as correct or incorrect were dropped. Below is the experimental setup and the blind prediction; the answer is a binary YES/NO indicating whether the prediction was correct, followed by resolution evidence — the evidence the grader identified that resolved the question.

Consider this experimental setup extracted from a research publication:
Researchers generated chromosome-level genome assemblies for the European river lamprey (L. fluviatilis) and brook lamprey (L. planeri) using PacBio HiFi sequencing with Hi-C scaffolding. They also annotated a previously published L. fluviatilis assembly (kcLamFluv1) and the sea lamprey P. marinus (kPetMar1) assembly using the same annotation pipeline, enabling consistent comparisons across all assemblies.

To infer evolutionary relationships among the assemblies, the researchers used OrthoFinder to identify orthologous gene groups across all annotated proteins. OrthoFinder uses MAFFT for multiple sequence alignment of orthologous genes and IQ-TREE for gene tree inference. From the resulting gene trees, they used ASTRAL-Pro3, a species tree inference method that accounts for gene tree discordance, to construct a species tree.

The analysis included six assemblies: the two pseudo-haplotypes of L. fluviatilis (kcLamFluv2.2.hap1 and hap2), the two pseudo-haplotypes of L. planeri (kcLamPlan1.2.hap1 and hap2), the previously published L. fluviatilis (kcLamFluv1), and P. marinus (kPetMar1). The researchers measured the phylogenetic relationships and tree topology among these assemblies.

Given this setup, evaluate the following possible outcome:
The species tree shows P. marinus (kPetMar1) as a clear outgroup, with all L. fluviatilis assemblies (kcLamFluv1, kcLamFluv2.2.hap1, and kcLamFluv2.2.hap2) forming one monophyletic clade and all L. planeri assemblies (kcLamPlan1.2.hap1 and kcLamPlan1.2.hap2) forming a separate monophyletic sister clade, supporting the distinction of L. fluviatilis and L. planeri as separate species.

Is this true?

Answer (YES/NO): NO